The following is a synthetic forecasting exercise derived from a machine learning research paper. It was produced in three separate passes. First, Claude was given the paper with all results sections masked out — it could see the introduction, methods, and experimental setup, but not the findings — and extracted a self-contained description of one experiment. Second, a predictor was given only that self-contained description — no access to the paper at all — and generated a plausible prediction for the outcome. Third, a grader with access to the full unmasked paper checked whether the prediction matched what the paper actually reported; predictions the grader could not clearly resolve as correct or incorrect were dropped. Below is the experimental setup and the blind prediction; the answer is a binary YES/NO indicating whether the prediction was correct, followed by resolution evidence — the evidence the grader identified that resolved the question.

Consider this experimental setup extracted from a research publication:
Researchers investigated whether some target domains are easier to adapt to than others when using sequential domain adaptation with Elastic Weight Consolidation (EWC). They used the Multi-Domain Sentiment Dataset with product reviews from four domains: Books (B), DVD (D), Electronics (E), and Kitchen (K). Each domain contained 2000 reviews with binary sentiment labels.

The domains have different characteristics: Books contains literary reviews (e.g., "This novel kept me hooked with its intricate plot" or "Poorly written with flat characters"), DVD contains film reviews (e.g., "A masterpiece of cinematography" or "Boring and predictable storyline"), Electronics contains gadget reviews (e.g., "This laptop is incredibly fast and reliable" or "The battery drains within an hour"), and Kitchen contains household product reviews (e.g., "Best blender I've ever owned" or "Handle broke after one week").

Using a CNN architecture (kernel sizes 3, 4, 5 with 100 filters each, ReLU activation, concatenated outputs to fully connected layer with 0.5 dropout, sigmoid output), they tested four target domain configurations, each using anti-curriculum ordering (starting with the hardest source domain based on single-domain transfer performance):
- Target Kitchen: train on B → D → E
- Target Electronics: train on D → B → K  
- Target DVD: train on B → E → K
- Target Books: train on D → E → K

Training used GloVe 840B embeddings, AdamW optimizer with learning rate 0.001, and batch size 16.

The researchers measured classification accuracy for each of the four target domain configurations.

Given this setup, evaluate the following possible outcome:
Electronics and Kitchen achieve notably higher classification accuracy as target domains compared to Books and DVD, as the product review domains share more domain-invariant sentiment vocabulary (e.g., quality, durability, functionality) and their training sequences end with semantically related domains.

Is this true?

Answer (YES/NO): YES